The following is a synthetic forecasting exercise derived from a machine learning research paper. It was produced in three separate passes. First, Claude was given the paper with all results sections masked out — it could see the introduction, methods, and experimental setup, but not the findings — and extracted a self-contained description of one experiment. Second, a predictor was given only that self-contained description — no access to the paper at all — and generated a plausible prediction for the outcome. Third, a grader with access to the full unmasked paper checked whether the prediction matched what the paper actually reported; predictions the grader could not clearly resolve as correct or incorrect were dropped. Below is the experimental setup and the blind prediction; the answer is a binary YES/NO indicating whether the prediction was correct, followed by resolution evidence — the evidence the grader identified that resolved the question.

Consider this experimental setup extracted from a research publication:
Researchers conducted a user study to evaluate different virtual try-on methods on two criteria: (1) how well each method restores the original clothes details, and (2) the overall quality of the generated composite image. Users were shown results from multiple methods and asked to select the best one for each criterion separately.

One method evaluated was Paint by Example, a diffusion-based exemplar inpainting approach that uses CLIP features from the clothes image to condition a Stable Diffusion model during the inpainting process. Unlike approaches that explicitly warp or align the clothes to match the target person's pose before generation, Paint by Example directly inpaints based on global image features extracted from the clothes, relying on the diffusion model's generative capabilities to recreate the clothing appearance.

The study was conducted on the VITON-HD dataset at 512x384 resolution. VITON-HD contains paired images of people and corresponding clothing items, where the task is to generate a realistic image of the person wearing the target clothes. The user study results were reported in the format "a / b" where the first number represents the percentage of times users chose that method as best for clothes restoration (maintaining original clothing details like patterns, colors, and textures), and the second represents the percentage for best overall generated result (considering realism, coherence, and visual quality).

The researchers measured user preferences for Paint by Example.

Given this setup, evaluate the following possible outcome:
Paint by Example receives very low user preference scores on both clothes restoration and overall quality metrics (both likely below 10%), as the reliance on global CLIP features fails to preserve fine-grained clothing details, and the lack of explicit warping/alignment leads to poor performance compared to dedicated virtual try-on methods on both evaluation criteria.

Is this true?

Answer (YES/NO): NO